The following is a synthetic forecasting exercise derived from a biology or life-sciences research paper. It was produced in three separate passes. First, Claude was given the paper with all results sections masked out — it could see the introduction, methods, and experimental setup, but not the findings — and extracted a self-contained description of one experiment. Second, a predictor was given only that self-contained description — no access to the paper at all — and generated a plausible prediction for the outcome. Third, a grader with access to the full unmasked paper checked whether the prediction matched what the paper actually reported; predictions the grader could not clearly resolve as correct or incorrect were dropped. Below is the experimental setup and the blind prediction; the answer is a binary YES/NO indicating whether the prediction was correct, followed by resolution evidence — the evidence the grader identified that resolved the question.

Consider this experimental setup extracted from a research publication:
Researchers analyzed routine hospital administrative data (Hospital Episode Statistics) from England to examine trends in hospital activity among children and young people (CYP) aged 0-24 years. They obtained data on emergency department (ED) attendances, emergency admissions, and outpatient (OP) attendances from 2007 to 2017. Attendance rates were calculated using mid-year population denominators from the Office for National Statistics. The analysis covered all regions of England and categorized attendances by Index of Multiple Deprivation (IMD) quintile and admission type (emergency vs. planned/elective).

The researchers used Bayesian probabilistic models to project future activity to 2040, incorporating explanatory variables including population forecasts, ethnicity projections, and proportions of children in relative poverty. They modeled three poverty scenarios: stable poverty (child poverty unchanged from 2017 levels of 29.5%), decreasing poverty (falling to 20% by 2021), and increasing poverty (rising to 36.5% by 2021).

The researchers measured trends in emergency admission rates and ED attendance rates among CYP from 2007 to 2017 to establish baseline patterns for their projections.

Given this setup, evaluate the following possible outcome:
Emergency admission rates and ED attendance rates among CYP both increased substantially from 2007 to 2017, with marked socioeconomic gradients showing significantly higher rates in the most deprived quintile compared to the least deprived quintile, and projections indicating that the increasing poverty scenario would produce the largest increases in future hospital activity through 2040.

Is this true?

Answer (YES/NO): YES